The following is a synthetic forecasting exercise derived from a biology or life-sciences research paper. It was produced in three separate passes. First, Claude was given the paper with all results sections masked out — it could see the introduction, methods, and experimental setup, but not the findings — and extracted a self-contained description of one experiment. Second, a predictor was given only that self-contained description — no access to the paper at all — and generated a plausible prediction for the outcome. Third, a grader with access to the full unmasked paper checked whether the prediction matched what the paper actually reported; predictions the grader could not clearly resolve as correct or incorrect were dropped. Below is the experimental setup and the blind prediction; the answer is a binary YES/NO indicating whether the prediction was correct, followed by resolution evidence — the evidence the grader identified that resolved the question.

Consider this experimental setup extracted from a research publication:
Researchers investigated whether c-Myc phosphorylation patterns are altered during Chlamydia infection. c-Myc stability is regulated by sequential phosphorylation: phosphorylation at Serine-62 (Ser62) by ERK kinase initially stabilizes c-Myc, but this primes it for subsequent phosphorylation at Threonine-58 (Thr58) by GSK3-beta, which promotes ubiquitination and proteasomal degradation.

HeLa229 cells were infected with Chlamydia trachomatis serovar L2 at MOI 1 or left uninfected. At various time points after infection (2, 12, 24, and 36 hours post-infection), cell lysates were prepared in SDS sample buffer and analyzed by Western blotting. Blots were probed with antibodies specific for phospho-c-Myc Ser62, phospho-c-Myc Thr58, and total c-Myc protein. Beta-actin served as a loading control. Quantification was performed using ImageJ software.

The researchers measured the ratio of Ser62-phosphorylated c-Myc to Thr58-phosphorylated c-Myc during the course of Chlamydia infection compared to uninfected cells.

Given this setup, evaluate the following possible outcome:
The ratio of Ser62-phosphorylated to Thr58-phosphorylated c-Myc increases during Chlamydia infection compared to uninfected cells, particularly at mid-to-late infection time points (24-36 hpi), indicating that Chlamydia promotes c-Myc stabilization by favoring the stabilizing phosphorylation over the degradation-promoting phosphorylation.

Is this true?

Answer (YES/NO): YES